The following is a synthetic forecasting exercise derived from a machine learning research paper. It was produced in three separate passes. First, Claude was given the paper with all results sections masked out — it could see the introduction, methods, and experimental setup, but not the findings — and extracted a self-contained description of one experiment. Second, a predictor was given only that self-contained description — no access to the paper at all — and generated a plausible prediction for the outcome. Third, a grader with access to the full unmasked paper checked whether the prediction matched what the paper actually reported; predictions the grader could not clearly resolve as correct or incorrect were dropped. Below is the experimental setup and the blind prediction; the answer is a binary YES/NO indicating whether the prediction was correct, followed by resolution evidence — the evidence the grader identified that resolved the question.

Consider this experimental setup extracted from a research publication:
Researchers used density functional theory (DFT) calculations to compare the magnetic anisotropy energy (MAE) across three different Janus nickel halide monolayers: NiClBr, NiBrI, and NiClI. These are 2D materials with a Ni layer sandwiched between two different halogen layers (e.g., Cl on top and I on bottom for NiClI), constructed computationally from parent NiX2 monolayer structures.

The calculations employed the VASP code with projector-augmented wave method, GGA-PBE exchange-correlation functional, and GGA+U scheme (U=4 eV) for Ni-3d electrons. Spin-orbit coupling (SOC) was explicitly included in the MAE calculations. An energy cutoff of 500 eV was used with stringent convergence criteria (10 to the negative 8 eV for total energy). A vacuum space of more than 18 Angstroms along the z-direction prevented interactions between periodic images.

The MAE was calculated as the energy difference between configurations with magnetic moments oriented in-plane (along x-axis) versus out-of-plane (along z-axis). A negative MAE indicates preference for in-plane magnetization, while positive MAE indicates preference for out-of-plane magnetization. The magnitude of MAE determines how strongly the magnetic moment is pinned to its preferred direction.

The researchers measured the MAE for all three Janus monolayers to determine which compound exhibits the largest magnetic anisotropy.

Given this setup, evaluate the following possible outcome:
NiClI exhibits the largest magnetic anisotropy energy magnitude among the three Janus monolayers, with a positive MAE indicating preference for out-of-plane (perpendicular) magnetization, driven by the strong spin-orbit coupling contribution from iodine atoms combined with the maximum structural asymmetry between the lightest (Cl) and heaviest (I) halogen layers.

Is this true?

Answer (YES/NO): NO